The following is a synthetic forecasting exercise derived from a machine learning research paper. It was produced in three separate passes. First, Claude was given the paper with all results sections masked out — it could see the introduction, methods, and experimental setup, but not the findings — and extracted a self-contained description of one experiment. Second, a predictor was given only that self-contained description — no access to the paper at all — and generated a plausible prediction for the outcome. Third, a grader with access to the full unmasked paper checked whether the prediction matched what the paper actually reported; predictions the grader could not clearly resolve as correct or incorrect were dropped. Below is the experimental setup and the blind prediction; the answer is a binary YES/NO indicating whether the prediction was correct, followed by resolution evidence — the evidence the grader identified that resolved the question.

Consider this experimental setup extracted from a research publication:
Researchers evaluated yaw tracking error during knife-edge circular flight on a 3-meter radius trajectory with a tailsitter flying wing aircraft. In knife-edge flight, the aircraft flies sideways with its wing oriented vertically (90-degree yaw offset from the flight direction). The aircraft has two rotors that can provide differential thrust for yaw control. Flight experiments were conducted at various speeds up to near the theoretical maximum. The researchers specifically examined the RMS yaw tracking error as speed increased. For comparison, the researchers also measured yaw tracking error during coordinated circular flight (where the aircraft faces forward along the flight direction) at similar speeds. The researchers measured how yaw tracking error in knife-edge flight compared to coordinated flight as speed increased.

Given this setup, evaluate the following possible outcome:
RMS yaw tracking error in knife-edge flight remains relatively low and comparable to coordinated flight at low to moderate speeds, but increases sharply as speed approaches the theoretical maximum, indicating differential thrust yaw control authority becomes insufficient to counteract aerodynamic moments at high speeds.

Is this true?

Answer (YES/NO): NO